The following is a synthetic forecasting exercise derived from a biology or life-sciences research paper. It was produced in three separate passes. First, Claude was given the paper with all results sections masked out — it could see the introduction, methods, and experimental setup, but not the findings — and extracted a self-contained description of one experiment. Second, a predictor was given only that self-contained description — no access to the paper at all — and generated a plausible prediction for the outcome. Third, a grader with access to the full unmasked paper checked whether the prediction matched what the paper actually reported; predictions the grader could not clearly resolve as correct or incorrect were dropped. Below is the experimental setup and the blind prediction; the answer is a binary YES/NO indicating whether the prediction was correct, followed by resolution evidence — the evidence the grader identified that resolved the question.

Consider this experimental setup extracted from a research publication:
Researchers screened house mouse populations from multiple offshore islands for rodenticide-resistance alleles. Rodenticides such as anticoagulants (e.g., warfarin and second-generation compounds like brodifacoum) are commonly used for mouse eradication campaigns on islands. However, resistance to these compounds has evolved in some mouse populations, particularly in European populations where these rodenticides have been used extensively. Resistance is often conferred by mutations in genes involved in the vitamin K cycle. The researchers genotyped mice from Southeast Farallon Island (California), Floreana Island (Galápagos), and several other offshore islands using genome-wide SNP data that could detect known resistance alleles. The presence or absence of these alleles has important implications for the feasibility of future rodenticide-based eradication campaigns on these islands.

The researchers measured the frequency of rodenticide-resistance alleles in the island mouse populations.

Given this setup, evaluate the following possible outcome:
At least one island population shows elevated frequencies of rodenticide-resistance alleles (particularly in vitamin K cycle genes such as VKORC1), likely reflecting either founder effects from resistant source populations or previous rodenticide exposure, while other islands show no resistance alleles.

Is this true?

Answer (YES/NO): NO